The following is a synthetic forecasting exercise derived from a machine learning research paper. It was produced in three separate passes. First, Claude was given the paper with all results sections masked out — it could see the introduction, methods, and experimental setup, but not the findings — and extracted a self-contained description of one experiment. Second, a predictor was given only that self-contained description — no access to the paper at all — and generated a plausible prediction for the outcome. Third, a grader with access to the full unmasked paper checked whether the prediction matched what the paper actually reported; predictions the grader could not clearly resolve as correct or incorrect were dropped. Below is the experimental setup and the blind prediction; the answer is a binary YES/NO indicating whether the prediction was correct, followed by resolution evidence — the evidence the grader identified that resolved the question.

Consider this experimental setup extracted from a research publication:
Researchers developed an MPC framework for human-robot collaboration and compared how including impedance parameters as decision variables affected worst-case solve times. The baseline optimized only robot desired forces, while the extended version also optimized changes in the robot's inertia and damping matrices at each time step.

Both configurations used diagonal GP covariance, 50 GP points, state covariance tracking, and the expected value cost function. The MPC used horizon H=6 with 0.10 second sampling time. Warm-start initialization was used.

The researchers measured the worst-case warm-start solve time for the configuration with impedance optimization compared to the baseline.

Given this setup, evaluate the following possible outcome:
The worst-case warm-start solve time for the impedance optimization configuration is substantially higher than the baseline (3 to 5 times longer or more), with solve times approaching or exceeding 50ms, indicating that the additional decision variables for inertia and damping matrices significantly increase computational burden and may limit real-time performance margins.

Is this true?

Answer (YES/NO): YES